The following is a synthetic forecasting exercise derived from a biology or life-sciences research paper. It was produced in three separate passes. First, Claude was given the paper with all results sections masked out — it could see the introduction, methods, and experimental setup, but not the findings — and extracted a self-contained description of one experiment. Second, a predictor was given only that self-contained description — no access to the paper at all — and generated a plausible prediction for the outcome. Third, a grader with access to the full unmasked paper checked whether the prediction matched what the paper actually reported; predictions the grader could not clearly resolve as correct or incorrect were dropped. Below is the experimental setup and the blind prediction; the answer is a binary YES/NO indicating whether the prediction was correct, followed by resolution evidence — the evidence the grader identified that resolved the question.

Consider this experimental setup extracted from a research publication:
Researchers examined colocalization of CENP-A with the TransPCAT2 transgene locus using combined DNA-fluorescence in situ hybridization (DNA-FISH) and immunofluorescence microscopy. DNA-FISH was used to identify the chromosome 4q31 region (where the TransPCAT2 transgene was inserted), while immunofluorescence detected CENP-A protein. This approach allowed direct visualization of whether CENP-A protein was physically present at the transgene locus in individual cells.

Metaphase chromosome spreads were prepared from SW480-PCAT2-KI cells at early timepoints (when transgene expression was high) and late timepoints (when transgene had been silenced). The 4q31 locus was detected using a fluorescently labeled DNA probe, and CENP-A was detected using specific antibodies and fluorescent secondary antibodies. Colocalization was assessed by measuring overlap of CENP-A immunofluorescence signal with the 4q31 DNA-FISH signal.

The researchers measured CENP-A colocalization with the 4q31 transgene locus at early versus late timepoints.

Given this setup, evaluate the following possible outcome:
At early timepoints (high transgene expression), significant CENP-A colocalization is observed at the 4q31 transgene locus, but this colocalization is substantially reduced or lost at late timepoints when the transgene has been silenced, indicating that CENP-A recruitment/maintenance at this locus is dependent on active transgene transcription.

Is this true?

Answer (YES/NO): YES